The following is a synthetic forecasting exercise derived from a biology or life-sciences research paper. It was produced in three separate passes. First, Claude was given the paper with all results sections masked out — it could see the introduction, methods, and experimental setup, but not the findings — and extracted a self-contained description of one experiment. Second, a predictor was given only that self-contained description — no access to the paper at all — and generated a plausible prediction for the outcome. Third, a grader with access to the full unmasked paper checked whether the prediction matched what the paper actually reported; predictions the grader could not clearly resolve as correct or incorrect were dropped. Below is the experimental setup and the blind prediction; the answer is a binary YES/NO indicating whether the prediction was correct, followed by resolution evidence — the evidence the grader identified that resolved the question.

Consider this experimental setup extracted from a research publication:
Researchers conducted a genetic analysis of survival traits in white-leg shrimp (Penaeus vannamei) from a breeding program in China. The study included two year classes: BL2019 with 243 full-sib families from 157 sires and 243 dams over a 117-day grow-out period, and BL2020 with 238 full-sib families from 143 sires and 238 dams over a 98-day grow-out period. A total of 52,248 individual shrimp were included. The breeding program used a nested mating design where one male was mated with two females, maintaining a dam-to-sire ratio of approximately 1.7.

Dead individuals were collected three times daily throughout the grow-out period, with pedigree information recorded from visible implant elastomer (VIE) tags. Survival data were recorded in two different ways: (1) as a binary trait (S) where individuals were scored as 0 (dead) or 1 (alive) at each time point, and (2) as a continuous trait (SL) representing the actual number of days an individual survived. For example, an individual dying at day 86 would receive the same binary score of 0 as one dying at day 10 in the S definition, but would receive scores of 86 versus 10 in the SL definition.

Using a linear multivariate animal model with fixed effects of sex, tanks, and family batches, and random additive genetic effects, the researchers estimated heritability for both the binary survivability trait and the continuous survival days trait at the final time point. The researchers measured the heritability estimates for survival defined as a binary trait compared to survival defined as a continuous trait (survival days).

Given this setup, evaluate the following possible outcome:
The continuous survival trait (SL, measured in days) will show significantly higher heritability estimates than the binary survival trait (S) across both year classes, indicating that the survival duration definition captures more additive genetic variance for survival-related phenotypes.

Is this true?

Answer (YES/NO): NO